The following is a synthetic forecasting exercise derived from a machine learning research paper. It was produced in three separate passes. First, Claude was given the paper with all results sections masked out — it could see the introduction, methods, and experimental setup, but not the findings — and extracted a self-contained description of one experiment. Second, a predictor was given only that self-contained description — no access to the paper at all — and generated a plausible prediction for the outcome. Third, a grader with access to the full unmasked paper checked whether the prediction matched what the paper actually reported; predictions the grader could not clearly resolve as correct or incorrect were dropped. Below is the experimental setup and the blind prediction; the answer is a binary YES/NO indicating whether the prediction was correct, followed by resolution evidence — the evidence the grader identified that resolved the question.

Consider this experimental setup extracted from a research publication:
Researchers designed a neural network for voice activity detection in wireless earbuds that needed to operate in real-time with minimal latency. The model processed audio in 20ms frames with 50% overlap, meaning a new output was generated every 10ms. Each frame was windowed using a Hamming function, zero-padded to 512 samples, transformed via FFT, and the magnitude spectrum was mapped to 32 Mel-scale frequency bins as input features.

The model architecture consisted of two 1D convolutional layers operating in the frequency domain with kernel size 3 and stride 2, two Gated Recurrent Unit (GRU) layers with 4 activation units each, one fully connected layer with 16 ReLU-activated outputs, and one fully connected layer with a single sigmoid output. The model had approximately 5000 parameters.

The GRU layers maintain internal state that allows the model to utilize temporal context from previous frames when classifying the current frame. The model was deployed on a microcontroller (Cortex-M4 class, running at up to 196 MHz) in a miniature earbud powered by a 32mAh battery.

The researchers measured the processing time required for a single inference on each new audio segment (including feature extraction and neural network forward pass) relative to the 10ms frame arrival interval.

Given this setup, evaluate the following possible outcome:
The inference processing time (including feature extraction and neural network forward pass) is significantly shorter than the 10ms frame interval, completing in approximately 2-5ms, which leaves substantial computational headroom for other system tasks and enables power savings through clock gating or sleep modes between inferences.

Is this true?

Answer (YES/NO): YES